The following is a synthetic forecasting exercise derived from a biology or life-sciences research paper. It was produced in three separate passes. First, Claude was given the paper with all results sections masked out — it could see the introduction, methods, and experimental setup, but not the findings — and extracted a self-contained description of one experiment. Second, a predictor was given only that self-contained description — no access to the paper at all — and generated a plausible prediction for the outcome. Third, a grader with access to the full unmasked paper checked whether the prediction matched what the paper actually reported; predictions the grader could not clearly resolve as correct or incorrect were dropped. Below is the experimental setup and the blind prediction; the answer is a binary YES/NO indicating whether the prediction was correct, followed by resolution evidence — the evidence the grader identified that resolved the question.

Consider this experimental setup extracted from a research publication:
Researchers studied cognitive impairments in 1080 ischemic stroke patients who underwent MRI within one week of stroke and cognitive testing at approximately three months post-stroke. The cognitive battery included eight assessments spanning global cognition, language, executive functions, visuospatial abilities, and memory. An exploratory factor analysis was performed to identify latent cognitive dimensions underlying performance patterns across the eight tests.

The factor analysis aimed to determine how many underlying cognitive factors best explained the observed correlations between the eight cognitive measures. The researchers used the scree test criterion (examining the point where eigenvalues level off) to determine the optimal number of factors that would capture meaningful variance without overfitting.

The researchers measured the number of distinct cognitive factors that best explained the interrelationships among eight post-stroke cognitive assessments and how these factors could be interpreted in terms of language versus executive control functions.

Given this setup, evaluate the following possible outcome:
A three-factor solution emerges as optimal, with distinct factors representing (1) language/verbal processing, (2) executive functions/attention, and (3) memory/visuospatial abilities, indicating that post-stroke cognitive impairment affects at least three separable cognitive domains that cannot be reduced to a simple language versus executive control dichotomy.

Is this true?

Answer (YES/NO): NO